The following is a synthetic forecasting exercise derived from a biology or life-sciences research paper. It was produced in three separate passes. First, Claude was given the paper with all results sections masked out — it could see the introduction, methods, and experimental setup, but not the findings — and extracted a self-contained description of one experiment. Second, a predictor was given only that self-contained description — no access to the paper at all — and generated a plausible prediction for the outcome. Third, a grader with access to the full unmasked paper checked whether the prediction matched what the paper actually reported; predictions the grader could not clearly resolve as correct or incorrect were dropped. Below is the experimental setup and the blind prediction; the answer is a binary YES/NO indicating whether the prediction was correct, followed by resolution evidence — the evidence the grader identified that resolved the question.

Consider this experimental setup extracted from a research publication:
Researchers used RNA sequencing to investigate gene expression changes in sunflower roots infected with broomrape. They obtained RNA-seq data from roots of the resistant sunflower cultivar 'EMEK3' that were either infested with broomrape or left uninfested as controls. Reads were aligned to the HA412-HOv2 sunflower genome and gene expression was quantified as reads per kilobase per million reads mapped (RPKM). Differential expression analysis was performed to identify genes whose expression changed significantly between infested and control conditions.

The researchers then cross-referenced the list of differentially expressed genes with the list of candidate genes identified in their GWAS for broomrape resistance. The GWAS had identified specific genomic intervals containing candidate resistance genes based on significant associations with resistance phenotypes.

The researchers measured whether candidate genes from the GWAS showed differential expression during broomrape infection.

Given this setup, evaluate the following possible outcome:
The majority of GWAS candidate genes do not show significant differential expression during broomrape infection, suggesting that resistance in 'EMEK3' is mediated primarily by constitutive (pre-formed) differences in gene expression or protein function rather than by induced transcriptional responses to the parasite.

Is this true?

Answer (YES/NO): NO